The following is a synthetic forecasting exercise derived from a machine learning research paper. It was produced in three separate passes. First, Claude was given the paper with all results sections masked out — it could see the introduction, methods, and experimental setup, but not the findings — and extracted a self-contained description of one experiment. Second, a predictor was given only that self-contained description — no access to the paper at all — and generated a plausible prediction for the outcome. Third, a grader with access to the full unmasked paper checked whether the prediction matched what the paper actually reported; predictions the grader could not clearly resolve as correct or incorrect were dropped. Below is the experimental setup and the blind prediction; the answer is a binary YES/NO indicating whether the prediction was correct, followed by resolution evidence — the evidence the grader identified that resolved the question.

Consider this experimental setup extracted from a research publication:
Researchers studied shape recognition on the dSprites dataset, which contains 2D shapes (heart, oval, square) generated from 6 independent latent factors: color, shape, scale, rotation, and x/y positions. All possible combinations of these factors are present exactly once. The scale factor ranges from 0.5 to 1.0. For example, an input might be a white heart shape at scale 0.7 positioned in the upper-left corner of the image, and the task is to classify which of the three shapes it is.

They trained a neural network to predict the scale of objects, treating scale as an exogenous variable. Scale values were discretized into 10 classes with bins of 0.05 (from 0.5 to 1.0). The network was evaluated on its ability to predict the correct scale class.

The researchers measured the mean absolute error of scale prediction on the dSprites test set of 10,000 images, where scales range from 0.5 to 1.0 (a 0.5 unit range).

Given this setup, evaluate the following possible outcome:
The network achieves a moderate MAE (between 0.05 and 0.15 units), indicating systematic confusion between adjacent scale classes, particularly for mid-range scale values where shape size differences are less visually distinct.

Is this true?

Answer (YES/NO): NO